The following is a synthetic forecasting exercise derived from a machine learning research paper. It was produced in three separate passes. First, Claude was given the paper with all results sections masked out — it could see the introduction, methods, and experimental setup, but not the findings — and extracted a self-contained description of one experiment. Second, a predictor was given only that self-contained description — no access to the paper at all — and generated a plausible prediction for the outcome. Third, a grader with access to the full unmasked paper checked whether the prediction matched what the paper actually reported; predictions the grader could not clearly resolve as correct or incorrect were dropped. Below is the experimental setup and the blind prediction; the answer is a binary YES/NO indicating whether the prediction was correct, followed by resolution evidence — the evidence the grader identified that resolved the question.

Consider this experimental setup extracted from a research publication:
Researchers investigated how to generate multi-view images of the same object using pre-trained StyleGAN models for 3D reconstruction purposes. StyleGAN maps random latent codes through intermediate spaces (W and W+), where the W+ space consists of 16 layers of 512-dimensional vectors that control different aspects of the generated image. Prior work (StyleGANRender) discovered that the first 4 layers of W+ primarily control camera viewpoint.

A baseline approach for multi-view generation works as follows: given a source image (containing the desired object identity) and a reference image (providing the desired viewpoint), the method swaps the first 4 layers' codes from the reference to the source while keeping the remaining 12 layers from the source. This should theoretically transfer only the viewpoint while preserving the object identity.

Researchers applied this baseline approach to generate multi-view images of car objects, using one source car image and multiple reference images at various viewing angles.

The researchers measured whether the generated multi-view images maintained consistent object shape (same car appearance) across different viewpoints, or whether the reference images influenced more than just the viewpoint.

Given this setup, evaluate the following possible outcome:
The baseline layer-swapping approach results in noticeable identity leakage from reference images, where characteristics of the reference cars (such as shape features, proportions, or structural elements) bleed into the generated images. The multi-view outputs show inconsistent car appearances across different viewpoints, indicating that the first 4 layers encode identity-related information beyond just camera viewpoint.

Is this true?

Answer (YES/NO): YES